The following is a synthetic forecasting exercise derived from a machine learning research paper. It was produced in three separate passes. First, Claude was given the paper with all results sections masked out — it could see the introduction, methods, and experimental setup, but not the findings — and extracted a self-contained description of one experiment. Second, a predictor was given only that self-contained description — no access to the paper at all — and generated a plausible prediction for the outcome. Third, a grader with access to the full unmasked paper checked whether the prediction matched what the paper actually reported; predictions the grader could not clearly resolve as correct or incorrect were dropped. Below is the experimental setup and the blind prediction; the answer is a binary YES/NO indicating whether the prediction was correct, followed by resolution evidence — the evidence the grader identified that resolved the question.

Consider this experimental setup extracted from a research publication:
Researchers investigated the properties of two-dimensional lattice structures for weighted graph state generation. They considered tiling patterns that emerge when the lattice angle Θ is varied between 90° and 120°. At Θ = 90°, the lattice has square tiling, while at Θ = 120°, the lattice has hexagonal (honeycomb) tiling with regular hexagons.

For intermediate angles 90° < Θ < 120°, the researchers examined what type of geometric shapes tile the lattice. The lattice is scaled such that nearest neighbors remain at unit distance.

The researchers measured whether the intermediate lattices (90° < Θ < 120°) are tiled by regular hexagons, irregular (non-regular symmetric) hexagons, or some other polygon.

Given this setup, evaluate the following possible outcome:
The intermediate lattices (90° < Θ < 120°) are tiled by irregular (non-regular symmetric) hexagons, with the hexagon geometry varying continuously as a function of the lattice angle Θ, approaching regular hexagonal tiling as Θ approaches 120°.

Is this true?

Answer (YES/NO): YES